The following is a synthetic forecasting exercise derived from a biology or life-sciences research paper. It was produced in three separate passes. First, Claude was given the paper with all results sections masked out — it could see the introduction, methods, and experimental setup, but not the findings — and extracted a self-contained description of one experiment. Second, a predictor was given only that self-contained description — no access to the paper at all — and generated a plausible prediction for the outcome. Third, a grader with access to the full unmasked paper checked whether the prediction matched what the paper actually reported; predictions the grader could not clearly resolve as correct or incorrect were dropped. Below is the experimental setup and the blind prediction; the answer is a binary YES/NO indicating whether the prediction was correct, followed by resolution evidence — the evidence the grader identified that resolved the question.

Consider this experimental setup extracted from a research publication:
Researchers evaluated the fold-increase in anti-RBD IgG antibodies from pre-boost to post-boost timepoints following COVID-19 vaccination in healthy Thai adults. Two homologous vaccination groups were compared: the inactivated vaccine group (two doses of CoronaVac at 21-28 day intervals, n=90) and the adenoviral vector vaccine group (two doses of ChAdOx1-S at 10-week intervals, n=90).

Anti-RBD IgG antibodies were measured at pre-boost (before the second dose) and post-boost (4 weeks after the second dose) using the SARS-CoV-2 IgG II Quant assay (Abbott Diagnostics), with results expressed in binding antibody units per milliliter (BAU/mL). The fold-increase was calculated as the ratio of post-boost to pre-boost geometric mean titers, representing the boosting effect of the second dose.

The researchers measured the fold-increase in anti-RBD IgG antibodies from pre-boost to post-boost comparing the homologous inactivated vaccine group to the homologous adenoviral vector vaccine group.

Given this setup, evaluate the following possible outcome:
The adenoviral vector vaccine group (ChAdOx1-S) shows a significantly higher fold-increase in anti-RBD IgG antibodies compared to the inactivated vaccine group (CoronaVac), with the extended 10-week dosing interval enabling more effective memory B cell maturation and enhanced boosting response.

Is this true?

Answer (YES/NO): YES